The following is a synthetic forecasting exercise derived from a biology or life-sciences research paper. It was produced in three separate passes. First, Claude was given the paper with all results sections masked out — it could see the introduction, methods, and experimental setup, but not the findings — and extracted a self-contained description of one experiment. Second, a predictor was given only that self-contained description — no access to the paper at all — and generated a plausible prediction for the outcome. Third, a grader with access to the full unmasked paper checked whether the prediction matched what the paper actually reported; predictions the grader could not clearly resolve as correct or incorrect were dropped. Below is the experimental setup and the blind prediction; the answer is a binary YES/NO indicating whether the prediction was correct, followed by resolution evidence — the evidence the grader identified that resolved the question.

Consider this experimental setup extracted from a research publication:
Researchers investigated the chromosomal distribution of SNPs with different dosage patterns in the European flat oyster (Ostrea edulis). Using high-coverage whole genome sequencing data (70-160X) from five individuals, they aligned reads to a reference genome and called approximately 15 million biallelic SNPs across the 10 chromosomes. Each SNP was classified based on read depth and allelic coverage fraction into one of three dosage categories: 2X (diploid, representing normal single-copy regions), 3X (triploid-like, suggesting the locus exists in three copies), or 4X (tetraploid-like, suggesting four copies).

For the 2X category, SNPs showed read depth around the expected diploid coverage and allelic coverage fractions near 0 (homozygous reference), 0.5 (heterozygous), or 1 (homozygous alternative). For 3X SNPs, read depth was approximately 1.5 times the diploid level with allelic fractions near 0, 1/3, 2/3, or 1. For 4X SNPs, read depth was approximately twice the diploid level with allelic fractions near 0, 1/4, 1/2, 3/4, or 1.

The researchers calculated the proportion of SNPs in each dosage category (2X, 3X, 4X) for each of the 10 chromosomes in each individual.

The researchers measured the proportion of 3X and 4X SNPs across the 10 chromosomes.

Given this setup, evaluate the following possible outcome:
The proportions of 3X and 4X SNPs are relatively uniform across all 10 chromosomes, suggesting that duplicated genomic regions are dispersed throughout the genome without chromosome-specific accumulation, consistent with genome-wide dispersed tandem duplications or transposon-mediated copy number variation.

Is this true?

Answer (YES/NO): NO